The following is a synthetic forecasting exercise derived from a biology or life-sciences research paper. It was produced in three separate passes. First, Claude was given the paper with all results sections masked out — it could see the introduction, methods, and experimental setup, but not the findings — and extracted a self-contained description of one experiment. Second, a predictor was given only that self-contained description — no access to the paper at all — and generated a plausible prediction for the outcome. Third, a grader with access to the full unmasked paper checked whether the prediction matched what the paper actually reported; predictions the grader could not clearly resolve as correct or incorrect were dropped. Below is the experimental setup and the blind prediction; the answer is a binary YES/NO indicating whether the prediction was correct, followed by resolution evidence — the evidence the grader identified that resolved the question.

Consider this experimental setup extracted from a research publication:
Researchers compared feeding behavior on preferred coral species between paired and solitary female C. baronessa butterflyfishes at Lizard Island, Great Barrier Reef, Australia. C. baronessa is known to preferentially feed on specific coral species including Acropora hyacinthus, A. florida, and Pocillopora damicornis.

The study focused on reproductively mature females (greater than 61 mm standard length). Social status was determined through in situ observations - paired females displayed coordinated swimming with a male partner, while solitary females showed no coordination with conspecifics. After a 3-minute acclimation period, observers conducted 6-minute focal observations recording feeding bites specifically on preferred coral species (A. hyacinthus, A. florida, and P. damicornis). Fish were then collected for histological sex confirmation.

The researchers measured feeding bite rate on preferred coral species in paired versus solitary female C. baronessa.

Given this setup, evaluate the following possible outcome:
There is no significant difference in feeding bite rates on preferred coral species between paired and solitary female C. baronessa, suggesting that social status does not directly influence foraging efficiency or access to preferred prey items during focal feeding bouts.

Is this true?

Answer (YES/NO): NO